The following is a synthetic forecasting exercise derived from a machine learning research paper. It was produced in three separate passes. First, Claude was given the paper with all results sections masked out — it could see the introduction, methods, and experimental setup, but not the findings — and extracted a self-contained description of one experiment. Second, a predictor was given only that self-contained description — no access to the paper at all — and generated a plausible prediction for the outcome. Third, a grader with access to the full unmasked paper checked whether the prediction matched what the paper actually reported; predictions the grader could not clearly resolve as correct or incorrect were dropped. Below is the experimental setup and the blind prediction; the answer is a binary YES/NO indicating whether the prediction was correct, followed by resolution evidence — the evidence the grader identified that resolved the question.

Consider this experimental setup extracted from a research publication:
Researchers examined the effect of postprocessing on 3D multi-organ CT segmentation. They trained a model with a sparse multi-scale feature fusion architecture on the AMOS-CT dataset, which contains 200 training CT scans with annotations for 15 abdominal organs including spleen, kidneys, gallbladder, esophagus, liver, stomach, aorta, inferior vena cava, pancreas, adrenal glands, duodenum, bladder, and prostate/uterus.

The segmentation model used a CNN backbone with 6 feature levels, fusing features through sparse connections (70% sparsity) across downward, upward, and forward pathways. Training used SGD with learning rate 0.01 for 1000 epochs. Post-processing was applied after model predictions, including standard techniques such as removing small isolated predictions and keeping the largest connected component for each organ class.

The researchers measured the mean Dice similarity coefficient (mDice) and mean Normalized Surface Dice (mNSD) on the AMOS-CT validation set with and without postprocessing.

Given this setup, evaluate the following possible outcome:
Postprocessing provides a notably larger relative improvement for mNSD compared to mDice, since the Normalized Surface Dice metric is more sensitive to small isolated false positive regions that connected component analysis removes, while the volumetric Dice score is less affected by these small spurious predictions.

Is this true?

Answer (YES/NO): YES